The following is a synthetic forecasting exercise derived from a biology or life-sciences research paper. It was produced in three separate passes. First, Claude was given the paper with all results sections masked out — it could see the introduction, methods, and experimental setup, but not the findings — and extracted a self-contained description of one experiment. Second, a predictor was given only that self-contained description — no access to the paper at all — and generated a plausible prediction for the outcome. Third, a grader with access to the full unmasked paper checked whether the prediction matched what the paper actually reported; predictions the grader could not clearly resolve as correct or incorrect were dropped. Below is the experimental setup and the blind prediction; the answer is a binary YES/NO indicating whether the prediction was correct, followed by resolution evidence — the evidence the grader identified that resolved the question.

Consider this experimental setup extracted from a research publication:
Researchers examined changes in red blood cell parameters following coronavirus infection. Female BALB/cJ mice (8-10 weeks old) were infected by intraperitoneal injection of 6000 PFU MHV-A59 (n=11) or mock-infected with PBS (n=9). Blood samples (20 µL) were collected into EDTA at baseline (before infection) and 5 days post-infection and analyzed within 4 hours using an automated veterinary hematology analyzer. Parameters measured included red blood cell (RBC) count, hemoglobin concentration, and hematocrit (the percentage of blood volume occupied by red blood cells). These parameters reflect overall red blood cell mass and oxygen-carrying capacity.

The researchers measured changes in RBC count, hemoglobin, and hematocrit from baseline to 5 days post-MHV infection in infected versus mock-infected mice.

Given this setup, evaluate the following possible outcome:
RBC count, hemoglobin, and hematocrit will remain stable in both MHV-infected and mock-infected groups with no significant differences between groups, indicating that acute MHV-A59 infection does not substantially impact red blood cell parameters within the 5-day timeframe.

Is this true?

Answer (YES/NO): NO